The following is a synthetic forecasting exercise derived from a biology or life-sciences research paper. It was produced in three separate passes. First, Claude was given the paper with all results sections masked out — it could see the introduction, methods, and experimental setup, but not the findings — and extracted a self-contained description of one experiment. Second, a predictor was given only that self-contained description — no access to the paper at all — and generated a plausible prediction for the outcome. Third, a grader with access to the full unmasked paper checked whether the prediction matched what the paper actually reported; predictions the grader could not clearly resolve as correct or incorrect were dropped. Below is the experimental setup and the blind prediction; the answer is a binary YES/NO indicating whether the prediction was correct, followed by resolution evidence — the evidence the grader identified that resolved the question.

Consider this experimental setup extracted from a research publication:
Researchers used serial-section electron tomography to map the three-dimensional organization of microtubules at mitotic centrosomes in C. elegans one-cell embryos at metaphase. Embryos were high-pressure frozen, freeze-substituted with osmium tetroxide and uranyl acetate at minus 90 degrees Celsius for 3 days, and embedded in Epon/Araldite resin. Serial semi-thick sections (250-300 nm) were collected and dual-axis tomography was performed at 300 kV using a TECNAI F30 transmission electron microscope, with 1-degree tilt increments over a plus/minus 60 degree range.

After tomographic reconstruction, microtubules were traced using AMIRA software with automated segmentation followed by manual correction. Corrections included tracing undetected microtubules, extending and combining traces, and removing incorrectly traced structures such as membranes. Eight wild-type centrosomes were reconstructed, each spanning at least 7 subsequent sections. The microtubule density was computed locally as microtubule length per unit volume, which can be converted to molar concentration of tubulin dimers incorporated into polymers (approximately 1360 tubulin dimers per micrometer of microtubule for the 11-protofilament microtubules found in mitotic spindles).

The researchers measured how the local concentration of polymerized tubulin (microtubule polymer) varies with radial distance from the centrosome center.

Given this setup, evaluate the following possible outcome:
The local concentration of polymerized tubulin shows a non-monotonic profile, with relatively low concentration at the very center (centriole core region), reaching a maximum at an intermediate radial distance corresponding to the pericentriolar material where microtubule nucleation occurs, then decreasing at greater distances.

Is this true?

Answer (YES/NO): NO